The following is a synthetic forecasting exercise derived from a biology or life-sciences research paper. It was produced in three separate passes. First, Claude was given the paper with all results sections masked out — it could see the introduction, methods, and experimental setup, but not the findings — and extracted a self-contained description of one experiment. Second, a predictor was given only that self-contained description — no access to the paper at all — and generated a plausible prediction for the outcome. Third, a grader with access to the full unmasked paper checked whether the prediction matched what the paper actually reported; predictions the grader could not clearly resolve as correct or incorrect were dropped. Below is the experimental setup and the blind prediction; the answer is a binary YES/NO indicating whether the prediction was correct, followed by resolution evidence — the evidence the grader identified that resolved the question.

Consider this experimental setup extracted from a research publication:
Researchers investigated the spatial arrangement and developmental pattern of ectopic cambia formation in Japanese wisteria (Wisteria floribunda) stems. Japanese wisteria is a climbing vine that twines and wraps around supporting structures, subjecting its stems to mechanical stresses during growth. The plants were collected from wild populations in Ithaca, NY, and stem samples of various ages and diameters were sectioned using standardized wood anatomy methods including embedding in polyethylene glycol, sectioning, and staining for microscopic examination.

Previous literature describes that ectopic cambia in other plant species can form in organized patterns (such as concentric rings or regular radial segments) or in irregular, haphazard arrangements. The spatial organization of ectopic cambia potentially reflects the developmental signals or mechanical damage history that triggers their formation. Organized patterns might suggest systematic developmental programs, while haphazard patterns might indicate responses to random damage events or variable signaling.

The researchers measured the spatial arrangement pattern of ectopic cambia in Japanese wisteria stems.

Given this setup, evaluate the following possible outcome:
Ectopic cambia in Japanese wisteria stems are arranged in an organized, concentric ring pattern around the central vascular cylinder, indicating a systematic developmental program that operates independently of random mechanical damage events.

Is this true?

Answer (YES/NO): NO